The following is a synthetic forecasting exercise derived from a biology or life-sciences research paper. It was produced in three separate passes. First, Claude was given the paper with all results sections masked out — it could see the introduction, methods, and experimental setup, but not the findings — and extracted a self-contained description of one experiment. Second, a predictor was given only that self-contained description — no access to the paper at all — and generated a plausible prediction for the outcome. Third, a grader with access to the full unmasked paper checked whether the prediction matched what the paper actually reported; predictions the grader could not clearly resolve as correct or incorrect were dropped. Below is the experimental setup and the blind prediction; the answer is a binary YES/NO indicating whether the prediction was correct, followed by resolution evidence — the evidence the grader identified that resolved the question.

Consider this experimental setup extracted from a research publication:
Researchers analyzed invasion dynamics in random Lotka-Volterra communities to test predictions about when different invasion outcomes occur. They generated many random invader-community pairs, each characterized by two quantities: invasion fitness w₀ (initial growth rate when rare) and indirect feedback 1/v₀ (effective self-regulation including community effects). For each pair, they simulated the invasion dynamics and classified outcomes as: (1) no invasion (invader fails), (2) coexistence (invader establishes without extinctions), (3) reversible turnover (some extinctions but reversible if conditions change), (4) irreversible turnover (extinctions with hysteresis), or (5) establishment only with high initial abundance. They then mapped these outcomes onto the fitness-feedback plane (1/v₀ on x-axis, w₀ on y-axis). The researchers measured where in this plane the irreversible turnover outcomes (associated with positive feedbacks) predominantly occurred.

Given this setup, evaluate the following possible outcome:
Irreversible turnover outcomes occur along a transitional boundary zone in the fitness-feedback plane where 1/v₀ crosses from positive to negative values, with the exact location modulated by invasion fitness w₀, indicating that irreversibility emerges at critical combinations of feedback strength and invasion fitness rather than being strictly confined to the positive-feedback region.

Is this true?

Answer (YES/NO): NO